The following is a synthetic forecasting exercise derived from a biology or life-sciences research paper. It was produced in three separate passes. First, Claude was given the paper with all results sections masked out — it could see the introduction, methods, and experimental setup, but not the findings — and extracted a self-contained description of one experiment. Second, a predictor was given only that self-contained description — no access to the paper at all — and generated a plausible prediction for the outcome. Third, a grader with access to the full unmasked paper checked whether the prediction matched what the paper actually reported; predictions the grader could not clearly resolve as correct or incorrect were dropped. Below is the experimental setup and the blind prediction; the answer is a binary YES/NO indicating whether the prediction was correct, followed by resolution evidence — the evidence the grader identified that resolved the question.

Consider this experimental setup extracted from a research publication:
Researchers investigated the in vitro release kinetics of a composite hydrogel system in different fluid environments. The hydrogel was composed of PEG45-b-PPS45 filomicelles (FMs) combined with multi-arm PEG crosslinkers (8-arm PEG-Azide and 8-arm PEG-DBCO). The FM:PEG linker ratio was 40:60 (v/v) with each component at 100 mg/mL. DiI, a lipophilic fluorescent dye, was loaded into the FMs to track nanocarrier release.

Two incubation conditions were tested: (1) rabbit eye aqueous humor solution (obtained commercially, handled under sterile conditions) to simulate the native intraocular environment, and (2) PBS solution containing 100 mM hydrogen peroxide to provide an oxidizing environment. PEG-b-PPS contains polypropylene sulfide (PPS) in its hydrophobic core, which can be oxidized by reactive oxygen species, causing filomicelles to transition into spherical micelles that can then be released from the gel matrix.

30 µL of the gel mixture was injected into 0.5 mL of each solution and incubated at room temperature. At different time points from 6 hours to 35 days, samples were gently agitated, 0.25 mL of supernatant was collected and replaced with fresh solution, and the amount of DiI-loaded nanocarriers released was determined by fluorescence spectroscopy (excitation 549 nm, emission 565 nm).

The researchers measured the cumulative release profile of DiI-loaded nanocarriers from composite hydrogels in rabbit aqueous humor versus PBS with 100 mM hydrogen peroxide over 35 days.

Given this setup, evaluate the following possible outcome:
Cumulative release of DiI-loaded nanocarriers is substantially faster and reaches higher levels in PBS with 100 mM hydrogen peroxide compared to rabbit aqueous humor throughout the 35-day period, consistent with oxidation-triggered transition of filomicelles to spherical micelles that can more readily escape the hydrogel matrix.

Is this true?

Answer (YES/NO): YES